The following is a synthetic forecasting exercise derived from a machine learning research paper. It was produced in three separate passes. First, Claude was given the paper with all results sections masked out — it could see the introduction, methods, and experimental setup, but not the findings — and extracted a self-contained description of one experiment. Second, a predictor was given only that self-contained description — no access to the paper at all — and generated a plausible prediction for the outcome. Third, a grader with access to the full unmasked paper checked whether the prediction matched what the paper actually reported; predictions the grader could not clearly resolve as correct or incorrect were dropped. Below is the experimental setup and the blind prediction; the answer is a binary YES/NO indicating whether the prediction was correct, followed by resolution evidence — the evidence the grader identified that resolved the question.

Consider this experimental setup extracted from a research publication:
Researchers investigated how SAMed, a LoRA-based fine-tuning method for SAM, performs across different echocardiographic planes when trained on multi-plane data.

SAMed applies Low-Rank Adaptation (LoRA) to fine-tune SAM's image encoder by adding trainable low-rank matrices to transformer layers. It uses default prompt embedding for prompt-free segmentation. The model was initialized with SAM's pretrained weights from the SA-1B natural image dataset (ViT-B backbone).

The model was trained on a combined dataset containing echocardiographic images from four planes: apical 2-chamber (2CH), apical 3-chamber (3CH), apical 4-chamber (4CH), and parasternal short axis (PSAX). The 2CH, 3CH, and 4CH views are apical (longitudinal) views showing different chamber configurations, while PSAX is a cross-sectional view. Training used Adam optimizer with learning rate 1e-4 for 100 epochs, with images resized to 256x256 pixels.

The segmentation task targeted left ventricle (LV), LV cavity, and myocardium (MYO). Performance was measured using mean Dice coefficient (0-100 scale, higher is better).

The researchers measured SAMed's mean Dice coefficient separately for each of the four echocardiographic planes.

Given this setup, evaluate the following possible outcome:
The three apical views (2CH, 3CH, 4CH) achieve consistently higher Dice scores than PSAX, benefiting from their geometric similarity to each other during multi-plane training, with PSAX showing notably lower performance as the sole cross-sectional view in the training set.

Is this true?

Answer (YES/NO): YES